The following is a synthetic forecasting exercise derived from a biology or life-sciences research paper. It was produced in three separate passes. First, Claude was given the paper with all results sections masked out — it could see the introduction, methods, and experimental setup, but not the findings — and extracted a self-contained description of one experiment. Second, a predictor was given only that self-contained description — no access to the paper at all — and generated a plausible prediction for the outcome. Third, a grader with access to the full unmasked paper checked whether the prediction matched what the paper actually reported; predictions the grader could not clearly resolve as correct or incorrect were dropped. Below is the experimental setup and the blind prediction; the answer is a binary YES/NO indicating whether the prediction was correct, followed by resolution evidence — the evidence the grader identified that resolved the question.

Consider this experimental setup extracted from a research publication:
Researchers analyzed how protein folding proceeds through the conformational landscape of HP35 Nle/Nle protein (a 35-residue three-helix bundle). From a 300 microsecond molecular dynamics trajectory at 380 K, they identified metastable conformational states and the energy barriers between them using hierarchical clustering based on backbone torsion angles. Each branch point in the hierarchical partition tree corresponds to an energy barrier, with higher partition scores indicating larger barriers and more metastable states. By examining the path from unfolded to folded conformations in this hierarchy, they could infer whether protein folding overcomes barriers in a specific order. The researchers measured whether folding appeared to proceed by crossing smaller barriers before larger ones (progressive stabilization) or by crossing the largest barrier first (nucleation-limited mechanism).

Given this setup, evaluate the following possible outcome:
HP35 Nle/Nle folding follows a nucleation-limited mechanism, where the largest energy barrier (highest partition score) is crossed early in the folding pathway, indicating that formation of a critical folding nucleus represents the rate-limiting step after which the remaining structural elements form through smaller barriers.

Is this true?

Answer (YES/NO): NO